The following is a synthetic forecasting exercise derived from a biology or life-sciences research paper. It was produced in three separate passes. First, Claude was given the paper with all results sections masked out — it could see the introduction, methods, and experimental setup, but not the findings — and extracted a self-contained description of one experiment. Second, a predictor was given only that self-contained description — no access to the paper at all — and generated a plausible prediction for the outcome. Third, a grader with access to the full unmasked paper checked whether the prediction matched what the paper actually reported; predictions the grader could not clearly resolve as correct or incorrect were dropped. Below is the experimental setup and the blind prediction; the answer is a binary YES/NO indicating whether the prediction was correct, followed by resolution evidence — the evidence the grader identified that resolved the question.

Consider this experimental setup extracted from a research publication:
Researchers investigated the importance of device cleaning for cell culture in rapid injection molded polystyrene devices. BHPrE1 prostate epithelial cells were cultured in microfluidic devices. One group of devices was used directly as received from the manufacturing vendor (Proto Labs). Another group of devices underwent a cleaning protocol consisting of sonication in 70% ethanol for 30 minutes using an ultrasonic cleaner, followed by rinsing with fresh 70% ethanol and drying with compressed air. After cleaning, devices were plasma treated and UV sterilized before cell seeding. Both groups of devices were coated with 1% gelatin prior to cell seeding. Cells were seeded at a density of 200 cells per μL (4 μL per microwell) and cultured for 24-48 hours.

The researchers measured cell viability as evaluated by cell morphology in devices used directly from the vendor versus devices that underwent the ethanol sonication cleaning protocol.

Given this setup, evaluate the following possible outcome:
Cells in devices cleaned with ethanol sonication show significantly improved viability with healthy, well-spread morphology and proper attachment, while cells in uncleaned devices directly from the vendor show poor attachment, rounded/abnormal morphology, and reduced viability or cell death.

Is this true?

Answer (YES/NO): YES